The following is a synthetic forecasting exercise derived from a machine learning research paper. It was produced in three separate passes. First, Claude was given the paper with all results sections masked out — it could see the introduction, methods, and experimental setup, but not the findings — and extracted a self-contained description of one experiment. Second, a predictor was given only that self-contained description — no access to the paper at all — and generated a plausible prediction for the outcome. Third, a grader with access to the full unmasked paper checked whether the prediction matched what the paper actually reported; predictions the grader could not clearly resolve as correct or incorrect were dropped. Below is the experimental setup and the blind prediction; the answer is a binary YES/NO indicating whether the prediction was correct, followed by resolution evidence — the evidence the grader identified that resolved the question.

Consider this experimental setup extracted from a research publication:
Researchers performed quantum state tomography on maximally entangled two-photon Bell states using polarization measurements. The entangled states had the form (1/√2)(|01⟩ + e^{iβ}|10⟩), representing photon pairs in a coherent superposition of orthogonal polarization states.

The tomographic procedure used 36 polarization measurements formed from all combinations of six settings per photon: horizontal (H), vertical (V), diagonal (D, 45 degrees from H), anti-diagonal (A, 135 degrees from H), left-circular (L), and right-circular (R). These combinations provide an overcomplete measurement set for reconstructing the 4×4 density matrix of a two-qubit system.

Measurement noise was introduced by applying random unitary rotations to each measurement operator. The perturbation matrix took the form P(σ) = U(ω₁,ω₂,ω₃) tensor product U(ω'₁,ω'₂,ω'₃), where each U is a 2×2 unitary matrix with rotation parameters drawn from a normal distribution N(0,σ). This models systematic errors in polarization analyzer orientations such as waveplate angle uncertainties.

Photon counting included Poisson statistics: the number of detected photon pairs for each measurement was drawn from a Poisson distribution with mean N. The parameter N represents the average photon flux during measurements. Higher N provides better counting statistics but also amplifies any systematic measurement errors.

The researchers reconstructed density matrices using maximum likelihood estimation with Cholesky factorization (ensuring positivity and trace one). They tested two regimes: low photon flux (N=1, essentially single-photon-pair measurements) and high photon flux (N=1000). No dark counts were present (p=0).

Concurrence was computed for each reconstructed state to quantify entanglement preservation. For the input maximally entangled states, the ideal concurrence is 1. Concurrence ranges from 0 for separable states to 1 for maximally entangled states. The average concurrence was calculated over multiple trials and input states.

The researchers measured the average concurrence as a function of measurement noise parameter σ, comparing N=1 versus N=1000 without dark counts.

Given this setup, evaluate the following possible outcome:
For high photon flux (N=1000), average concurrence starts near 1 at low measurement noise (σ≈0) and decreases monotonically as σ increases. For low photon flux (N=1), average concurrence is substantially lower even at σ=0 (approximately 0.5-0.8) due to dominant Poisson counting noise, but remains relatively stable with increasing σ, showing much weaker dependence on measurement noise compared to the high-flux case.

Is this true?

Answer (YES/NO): NO